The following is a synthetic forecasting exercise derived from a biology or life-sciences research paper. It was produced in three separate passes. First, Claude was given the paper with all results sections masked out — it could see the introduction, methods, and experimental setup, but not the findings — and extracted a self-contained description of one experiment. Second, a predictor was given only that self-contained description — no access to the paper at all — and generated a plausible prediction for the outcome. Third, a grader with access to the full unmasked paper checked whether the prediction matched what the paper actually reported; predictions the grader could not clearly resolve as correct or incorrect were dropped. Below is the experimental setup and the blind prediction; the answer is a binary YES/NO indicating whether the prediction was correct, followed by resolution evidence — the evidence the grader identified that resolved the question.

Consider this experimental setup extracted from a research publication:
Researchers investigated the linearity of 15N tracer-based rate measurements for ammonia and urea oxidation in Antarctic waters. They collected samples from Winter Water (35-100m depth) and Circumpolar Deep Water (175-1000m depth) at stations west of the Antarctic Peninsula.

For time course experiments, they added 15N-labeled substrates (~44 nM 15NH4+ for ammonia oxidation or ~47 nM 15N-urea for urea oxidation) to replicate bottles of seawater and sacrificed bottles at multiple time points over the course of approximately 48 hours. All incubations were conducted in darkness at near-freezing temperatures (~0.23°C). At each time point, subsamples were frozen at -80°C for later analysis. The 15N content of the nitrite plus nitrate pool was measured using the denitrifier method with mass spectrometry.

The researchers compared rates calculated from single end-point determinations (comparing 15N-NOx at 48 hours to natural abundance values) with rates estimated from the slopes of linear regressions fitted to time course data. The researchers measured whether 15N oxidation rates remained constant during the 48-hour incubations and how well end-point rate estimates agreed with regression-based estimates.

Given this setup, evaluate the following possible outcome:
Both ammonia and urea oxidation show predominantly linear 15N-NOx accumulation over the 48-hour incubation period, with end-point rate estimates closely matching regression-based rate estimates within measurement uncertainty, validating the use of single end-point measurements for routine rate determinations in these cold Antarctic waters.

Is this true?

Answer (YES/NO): YES